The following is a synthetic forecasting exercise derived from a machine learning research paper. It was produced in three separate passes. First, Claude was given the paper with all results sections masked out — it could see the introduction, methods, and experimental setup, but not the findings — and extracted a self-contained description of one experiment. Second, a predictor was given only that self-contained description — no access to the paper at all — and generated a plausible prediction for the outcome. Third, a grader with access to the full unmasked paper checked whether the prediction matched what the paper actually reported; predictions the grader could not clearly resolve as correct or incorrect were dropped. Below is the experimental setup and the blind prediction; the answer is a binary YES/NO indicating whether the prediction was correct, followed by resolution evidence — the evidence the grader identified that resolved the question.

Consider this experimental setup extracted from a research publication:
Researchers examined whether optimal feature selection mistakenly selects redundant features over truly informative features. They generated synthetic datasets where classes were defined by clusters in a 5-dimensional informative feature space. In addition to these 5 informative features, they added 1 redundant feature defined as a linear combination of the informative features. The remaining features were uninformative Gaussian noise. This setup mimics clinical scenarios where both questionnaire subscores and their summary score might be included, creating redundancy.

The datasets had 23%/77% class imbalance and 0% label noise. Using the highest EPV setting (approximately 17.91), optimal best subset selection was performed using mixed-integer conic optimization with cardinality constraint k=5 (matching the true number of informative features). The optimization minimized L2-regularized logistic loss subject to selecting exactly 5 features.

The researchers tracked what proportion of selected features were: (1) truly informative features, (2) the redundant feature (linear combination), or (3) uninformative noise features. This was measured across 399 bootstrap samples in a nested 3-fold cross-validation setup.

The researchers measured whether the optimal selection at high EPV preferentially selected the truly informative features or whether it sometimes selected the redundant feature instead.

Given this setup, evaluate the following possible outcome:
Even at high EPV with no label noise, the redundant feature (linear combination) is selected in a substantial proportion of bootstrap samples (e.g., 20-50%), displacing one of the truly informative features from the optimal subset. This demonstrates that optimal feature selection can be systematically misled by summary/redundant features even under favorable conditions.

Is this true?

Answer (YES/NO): YES